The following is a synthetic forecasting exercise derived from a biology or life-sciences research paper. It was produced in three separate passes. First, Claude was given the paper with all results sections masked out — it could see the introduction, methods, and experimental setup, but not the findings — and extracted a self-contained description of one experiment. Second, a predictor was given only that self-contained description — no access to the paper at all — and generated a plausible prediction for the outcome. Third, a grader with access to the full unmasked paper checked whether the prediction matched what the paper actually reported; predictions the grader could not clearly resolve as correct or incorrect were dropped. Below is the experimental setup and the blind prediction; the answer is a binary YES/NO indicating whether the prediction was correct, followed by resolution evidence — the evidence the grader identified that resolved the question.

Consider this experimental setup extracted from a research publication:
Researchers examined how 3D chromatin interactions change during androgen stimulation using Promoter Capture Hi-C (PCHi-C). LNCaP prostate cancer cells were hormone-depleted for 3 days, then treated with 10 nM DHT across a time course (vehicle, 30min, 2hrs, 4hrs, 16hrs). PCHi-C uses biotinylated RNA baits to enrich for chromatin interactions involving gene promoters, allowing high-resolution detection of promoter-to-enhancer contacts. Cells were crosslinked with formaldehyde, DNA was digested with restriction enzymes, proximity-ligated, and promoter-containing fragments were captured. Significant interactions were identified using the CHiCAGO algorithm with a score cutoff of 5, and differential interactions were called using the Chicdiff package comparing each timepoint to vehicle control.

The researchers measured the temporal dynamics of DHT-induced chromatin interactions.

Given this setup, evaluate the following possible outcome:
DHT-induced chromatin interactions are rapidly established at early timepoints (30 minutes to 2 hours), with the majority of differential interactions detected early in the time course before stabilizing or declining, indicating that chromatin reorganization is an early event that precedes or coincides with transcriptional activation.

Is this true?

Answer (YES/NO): YES